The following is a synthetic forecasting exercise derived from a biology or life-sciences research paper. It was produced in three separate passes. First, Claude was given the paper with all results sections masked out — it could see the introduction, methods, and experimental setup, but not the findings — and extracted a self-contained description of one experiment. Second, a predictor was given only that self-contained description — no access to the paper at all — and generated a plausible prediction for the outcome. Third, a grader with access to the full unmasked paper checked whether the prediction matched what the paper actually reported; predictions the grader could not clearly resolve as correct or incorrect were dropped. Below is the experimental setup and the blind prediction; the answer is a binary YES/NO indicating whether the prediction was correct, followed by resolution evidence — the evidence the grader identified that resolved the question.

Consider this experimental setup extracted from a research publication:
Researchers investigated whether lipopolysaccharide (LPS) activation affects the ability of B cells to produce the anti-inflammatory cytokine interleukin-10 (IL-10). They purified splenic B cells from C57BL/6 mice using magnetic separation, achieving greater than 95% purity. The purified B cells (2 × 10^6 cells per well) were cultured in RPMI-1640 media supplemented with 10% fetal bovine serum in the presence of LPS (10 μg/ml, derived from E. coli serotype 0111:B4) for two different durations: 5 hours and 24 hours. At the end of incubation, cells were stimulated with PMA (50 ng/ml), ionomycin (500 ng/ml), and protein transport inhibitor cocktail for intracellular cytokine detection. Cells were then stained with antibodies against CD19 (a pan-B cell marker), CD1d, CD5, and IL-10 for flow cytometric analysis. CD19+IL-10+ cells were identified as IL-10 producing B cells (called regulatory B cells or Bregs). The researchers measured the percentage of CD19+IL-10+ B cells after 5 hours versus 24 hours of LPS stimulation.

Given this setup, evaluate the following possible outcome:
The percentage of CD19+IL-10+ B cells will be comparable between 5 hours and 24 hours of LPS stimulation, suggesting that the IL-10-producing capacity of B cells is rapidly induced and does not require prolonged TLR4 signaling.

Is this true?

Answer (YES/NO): NO